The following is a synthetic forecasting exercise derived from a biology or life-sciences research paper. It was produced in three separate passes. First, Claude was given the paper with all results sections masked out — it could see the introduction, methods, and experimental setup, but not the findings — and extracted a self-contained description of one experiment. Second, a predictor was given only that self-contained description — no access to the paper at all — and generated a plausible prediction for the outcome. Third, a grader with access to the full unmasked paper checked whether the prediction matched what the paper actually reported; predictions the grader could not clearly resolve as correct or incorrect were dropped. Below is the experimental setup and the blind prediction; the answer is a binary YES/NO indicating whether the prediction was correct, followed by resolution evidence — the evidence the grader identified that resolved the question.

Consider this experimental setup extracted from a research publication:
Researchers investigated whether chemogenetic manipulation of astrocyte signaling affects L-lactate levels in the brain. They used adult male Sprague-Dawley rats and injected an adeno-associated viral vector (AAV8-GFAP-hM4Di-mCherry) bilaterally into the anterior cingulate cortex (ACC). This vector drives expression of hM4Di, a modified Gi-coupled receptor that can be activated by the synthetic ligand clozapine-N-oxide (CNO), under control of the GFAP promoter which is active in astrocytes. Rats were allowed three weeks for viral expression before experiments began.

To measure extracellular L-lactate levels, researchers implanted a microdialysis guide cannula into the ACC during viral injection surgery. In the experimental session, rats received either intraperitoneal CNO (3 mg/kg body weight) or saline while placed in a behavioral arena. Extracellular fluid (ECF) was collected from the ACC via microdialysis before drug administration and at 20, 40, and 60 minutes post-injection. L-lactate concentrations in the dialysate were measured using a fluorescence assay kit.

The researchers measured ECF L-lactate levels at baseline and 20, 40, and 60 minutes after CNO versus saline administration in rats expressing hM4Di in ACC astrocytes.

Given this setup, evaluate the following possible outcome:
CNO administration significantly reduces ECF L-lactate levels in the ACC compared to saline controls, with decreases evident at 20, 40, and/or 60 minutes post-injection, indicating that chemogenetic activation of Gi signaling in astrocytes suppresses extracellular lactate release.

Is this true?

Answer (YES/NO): YES